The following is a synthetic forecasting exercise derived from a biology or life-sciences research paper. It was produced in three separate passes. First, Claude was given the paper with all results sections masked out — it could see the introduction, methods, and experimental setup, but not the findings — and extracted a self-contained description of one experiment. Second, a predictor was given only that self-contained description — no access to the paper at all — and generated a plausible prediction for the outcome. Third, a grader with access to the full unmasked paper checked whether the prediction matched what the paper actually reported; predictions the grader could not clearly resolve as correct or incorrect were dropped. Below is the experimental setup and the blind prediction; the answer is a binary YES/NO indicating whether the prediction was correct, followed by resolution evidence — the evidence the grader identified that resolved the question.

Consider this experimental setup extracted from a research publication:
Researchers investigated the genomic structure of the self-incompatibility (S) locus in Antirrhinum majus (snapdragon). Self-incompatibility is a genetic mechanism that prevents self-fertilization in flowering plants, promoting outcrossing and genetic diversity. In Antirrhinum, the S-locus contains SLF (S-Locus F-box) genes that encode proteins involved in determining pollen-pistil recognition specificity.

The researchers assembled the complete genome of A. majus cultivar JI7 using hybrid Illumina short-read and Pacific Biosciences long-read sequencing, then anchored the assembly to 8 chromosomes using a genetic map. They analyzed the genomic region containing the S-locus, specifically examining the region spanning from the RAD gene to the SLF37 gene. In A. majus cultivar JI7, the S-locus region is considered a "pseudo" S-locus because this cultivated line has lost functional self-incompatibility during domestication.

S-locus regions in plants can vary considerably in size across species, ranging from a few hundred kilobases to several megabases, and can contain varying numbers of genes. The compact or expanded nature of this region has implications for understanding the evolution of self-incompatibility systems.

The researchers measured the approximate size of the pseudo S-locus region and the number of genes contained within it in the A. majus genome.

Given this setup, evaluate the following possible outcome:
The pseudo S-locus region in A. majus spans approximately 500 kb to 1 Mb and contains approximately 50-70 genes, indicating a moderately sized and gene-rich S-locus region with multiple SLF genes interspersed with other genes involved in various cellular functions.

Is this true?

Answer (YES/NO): NO